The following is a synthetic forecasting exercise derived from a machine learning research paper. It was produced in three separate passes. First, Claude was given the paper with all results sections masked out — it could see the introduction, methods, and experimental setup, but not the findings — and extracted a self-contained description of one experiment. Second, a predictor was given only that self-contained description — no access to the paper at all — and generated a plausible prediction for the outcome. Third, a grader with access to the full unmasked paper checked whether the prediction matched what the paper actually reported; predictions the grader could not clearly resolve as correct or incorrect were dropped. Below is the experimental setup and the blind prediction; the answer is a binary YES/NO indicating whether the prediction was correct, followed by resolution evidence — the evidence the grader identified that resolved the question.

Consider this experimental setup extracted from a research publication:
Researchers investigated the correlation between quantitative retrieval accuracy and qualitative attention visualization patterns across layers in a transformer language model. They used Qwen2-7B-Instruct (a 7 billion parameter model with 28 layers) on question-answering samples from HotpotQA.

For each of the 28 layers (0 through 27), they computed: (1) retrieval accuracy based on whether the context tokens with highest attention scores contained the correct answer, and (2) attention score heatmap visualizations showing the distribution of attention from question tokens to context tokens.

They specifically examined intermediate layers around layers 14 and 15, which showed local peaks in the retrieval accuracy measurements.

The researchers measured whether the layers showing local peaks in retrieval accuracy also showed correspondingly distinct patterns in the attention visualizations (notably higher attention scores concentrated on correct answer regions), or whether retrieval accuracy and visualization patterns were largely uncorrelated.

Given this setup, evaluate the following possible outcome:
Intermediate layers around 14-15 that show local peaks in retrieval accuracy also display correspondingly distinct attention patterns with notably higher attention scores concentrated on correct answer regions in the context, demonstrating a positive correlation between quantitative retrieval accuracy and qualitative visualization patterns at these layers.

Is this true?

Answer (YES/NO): YES